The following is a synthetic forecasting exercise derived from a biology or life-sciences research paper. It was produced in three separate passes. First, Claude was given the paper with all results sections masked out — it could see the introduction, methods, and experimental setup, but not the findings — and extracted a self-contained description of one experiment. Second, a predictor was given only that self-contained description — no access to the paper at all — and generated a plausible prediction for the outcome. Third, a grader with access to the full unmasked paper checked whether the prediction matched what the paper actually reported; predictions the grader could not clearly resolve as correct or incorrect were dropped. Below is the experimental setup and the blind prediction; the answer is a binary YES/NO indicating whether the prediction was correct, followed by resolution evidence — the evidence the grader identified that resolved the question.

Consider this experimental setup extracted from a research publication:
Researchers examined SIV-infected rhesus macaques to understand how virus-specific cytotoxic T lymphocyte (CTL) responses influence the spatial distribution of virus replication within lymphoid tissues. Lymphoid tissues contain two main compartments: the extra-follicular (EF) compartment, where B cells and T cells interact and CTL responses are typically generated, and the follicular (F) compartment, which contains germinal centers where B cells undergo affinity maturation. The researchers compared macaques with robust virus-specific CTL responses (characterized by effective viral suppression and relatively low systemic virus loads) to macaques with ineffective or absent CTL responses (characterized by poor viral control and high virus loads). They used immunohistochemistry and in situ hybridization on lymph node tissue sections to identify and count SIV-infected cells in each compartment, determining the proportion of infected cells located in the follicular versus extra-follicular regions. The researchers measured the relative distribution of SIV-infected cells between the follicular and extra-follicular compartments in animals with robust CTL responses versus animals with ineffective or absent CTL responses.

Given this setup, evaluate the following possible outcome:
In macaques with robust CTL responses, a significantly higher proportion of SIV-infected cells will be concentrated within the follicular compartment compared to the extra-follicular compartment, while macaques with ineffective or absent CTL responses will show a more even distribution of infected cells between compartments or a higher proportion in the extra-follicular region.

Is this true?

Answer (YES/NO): YES